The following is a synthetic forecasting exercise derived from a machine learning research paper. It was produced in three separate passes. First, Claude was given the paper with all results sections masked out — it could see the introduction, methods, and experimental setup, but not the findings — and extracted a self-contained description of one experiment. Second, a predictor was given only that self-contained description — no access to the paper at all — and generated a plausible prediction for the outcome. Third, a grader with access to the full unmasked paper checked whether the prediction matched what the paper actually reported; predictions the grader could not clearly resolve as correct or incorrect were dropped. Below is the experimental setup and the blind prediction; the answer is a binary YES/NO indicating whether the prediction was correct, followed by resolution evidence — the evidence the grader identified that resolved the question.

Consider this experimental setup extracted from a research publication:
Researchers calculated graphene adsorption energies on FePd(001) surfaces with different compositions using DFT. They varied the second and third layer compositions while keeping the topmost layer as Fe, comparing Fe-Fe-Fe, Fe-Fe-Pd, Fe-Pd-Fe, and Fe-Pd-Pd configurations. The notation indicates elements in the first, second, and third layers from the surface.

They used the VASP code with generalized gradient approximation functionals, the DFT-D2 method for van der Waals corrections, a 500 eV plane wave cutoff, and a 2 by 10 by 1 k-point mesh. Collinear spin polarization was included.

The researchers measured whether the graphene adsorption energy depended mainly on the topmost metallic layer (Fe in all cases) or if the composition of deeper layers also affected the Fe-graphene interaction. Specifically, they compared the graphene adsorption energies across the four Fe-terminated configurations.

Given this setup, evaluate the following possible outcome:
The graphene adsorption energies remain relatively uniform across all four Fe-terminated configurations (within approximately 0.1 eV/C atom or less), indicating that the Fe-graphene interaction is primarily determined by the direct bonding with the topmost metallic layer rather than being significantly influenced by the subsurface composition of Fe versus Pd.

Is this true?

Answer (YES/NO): NO